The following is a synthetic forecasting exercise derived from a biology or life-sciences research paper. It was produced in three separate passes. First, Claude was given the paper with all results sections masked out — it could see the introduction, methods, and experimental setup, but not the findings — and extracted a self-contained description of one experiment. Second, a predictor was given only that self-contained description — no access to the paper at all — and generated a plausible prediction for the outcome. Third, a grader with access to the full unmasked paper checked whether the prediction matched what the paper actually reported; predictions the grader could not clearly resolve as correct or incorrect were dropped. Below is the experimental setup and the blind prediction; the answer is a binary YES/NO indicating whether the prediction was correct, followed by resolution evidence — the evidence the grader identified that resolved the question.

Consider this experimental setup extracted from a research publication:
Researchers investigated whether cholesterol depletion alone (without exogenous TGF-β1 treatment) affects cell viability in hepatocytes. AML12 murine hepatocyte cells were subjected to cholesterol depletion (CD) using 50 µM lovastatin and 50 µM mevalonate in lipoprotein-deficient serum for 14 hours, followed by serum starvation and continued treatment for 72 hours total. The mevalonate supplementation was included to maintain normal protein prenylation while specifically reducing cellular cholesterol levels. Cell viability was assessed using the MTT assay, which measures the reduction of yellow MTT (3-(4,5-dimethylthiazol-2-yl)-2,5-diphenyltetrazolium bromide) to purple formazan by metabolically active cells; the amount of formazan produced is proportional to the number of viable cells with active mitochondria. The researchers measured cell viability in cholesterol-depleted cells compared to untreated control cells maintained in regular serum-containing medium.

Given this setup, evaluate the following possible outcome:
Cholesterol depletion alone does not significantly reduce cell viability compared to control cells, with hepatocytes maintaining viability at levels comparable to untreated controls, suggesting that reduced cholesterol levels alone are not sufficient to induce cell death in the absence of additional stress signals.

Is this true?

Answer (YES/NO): NO